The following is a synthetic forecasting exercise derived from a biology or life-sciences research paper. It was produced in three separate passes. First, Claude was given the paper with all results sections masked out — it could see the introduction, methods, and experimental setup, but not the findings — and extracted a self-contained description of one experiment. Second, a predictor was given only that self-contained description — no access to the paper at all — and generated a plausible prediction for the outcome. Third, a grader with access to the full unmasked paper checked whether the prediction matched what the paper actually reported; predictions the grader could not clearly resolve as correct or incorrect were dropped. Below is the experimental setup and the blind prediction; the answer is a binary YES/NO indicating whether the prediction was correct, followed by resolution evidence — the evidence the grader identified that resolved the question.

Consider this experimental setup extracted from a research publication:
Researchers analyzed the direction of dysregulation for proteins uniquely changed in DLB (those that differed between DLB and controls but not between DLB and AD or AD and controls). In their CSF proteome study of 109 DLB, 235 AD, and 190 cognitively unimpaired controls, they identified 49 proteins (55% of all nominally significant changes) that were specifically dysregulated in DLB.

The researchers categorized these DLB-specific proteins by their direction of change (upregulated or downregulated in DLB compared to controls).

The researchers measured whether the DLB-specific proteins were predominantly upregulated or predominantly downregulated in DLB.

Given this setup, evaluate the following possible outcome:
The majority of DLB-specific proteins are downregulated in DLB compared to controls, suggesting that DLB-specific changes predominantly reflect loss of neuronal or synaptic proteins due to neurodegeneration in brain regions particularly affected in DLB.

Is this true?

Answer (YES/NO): YES